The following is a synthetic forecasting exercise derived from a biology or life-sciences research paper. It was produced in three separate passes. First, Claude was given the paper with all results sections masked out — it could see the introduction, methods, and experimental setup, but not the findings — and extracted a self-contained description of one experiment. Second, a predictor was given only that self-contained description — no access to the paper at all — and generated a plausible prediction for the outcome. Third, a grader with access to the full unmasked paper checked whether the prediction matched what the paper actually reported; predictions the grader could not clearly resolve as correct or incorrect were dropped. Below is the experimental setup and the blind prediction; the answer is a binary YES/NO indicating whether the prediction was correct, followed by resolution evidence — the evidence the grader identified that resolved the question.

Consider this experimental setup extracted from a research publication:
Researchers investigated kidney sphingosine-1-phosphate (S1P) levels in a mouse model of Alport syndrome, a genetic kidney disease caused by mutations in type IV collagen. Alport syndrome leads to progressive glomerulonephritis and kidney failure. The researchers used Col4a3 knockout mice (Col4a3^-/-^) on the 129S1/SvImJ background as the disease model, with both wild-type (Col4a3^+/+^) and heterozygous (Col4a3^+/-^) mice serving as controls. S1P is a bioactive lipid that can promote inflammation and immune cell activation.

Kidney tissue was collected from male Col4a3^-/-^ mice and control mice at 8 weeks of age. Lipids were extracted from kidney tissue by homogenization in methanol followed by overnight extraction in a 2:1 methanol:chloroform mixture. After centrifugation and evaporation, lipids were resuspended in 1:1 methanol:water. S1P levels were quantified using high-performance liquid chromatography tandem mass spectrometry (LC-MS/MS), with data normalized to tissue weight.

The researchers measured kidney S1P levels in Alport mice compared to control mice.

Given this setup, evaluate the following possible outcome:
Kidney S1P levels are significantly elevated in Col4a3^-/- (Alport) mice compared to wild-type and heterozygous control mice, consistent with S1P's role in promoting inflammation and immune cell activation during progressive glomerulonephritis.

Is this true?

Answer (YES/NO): YES